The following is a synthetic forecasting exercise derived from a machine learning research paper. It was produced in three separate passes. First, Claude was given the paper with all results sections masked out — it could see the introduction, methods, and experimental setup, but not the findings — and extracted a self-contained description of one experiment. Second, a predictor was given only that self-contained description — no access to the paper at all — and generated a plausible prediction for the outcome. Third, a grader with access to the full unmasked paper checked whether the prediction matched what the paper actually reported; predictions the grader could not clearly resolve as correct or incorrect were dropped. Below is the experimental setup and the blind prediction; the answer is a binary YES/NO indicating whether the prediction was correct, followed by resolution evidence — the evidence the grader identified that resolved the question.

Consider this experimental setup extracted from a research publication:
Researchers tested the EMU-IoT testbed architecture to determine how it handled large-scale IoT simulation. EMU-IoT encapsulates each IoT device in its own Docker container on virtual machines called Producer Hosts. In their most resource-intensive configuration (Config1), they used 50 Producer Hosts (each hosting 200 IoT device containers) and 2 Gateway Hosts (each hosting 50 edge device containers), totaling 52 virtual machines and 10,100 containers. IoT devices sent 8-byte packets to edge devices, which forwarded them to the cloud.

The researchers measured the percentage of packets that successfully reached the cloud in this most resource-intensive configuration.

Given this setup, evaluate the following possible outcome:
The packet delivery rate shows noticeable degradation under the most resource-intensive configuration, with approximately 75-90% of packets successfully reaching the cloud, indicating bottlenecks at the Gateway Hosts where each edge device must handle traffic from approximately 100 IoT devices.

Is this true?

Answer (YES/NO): NO